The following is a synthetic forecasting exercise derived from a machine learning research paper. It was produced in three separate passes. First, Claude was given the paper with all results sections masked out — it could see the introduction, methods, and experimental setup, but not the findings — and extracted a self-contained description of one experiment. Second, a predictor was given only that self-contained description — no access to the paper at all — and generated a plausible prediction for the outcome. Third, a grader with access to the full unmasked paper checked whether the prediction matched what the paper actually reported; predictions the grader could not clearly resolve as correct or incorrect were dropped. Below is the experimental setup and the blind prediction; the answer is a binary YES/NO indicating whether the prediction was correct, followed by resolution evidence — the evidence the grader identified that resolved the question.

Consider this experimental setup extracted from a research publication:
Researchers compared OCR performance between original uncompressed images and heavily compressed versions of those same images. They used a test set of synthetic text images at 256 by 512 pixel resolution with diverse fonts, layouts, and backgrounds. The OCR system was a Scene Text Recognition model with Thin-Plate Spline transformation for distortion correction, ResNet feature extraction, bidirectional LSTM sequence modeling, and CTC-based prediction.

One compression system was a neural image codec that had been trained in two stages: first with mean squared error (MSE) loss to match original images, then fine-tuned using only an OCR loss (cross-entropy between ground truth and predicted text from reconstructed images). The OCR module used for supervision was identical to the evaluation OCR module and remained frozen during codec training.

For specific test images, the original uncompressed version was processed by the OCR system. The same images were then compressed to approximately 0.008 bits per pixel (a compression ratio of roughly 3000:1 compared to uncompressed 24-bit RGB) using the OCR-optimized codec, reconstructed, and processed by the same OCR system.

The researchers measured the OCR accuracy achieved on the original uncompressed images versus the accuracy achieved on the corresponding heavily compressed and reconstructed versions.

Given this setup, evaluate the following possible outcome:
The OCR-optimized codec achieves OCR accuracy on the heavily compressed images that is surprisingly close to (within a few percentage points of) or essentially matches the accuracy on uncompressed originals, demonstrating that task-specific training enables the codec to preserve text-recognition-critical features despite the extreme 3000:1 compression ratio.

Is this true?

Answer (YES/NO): NO